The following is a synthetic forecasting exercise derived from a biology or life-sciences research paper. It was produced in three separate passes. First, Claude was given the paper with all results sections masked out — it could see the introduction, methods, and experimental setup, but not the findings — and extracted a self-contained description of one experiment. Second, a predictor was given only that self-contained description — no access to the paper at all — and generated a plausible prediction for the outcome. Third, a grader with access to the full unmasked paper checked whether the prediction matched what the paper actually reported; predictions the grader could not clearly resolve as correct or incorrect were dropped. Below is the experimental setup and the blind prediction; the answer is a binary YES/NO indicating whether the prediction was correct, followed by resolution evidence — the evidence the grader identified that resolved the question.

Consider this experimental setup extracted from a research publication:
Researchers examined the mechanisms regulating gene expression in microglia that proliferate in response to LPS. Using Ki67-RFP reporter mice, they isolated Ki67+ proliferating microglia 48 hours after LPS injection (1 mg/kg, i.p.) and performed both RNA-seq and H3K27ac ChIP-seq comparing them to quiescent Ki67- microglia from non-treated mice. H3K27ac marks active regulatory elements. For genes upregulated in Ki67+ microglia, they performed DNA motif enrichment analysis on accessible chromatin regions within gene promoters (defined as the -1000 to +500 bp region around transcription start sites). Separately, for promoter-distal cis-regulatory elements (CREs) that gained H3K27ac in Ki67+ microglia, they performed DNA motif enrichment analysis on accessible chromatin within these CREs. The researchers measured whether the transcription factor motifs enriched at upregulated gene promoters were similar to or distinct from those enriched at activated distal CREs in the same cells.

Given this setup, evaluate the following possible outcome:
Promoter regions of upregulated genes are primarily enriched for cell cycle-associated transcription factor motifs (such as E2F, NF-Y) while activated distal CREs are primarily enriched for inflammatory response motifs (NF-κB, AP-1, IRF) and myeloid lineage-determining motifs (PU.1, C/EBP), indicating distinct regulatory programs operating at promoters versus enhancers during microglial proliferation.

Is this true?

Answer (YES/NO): YES